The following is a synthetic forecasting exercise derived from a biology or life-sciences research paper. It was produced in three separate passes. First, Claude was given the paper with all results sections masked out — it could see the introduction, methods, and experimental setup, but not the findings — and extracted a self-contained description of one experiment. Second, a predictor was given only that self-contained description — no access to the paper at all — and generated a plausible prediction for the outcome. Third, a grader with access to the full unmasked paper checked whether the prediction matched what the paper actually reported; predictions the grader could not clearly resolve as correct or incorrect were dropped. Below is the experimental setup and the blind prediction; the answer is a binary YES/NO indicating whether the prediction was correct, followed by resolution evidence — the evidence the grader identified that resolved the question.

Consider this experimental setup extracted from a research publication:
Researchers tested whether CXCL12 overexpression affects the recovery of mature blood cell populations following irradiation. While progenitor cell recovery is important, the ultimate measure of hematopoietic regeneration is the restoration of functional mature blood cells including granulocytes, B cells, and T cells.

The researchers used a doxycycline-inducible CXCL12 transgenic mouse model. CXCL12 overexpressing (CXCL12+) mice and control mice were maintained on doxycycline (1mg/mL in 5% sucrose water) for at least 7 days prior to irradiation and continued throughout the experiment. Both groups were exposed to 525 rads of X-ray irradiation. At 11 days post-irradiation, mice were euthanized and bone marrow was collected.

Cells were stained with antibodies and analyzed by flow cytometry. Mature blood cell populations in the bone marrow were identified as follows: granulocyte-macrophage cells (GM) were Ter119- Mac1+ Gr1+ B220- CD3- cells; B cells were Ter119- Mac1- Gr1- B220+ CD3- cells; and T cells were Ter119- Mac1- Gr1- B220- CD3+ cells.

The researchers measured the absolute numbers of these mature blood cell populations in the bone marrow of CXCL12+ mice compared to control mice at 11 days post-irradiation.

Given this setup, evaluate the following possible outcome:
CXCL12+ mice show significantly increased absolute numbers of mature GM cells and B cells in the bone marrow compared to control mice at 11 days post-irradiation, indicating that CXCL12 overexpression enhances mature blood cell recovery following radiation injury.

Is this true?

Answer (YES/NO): NO